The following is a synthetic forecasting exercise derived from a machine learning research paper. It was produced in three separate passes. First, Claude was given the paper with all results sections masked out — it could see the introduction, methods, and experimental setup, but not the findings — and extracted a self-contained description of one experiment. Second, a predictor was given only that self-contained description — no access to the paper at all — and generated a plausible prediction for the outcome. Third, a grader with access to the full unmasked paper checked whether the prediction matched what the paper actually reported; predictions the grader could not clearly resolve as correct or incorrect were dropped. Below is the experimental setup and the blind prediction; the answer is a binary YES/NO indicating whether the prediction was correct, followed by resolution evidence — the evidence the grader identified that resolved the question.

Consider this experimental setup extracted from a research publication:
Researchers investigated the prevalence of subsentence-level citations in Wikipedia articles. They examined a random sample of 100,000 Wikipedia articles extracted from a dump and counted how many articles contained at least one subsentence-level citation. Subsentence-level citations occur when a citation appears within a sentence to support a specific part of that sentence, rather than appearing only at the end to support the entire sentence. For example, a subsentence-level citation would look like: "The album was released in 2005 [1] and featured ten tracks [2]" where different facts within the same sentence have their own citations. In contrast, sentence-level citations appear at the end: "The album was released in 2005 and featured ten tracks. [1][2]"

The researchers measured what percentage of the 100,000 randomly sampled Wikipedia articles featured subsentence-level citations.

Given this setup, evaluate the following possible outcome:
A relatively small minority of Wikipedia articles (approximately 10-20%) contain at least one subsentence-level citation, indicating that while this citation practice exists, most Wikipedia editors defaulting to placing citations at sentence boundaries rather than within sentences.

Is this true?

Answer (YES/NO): NO